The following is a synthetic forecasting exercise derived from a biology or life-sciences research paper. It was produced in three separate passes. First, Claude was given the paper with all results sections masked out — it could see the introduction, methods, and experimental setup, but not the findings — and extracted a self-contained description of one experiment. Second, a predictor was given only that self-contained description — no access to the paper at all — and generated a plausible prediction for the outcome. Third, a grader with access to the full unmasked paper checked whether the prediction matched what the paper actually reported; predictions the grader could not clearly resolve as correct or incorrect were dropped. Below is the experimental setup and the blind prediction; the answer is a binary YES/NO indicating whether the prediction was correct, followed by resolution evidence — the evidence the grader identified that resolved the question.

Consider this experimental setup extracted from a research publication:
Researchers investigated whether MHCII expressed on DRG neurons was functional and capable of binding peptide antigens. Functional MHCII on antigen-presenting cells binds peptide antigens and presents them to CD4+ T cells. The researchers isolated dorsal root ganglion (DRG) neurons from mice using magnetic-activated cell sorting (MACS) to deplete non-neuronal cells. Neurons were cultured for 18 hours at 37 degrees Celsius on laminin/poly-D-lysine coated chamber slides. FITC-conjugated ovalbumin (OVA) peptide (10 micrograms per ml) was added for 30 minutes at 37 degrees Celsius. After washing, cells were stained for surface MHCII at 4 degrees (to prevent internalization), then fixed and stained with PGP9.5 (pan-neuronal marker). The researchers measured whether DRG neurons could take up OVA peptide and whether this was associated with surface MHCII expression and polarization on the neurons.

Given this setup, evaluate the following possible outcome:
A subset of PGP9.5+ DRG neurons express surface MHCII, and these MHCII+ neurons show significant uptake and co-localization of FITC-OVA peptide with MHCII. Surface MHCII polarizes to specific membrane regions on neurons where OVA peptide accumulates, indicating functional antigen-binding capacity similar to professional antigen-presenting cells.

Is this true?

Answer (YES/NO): YES